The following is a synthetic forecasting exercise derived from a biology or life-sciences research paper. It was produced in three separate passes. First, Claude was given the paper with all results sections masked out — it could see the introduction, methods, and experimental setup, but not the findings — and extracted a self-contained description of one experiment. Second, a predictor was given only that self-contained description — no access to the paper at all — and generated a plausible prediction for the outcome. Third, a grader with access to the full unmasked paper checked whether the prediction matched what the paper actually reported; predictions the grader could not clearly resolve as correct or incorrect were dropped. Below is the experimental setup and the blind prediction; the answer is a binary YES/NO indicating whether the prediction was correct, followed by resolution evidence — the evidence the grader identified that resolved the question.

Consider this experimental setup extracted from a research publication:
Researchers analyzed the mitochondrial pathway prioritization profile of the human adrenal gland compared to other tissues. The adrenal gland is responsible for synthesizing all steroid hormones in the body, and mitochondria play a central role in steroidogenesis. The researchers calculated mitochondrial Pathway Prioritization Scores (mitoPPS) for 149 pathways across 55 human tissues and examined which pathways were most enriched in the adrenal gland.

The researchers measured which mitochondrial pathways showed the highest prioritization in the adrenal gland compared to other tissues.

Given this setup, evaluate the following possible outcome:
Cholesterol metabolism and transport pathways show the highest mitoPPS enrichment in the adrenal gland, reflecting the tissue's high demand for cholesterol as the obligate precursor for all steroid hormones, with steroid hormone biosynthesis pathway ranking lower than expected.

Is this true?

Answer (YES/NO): NO